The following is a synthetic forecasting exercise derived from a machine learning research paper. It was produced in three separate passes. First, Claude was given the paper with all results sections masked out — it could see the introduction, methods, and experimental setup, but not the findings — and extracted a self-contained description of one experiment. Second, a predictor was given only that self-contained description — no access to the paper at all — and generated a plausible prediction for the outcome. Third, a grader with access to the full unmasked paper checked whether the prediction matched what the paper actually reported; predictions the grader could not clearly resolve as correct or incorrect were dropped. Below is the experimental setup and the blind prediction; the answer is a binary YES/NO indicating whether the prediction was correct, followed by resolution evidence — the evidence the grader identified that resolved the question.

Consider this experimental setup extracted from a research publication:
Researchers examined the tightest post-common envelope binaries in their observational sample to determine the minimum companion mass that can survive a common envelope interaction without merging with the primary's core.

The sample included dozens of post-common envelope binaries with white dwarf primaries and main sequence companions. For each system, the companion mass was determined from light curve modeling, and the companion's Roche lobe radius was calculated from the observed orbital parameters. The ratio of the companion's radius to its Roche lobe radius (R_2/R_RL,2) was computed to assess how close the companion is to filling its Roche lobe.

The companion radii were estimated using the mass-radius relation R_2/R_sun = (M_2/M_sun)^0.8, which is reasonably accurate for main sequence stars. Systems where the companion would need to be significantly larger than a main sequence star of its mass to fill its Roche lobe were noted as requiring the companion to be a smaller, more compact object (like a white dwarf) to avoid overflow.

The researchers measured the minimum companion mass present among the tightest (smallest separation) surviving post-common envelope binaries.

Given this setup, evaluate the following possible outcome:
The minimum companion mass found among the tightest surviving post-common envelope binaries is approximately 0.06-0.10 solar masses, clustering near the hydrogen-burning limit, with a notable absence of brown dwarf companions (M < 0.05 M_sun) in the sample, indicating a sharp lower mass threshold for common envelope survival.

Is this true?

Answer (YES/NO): NO